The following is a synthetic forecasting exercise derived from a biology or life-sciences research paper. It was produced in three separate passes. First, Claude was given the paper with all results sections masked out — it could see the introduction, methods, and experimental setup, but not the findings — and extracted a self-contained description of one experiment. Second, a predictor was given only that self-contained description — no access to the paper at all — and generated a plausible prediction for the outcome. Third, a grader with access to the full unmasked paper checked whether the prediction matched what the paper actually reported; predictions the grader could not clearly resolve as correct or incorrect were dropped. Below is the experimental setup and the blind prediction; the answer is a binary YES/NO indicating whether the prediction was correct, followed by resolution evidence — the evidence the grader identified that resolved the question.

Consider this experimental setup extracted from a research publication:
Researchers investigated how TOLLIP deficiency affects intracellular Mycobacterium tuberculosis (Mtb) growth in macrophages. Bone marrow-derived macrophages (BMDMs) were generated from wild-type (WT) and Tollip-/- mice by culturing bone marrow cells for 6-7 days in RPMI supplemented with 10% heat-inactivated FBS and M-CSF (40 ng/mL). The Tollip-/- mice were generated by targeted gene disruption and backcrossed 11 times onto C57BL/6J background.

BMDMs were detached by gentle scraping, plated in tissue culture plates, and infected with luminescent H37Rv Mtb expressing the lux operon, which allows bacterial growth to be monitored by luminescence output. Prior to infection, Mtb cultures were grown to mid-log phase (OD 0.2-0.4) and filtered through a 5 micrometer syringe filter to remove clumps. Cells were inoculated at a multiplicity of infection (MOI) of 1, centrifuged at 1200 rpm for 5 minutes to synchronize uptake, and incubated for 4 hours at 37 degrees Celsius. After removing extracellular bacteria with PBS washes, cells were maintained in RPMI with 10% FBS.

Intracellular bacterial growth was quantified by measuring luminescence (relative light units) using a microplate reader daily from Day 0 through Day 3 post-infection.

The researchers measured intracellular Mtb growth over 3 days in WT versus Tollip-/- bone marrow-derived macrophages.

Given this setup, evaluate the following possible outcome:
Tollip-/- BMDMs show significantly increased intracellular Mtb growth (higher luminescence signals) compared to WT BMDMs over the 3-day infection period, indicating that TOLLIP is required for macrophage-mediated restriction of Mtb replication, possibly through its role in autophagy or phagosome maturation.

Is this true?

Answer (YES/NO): NO